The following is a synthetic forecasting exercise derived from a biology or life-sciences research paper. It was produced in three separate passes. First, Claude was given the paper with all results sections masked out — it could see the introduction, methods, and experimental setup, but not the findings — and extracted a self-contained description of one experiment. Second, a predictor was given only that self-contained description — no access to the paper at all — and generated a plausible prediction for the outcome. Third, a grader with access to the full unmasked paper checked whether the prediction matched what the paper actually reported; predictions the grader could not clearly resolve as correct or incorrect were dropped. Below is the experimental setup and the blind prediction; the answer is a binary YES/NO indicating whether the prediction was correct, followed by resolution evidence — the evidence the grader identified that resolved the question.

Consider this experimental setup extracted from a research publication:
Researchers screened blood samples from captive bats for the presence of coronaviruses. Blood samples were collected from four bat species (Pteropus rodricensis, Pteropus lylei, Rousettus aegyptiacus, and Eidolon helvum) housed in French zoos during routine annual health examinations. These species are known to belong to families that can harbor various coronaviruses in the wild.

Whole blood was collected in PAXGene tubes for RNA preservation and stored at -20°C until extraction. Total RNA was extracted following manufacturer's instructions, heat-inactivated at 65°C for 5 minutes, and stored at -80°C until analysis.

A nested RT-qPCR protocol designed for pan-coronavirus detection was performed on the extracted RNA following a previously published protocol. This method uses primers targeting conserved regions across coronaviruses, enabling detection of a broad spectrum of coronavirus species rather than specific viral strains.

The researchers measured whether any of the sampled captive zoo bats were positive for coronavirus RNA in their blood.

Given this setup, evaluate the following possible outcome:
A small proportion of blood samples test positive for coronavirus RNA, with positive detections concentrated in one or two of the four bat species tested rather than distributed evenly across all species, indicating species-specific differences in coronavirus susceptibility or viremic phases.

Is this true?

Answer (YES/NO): NO